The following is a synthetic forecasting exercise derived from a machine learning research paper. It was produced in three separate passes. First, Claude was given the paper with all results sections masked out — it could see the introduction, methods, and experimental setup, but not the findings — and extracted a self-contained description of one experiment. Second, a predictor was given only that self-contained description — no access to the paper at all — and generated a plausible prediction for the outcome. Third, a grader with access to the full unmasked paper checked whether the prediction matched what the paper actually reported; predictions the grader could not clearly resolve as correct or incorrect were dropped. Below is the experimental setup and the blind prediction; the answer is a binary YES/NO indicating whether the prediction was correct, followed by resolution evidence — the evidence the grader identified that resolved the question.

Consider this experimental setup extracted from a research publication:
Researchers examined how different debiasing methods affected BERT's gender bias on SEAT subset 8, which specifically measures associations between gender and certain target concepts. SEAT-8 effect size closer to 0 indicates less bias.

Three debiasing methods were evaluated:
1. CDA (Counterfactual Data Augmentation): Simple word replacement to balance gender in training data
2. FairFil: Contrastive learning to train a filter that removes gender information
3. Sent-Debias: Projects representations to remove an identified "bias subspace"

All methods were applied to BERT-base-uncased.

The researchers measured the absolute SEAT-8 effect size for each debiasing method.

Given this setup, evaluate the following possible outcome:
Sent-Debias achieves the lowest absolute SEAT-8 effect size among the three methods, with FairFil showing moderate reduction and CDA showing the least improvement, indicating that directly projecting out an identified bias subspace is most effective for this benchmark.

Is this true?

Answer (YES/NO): NO